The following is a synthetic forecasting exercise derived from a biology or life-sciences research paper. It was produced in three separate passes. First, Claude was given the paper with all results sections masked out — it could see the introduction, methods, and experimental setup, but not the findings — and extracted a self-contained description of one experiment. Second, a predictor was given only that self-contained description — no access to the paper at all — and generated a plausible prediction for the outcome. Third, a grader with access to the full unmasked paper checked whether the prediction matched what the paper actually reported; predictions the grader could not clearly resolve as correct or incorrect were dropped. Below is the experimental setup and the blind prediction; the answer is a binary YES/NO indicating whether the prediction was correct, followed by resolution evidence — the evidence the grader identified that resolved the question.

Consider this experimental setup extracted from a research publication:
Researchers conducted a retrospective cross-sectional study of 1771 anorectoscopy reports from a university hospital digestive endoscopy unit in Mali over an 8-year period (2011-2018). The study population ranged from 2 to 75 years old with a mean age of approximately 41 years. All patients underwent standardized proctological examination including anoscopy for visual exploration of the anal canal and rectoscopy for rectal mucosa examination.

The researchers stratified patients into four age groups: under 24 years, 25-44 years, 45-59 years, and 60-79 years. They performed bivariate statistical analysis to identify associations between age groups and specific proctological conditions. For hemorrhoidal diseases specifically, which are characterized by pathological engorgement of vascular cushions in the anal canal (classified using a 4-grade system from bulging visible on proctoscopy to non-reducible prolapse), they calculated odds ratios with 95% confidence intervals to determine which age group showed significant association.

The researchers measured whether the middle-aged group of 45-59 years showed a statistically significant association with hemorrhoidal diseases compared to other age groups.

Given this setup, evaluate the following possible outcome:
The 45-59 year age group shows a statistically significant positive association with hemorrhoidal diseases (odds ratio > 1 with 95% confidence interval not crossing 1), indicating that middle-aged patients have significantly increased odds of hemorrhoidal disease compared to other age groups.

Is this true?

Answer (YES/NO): YES